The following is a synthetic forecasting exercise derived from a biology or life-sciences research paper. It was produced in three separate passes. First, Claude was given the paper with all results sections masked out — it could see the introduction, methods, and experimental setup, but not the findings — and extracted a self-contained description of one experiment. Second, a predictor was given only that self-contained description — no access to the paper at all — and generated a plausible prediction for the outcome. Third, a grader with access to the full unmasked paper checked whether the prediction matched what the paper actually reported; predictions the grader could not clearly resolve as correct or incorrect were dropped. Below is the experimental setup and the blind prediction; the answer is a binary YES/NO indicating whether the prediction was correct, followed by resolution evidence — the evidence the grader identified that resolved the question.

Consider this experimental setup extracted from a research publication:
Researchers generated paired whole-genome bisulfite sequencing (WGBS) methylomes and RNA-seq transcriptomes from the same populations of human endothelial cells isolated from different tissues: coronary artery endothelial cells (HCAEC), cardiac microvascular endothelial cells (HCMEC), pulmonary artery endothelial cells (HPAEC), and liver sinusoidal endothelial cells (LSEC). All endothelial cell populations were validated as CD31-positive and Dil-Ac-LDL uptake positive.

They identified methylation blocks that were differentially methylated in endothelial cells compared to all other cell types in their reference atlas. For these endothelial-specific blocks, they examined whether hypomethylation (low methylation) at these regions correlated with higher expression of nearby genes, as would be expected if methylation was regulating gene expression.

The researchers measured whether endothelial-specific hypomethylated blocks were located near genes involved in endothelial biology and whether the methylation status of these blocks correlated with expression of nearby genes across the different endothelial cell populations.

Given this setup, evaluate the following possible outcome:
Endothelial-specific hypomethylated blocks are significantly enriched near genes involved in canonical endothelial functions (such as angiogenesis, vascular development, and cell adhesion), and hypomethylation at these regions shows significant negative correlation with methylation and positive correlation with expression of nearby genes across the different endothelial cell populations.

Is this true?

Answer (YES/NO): NO